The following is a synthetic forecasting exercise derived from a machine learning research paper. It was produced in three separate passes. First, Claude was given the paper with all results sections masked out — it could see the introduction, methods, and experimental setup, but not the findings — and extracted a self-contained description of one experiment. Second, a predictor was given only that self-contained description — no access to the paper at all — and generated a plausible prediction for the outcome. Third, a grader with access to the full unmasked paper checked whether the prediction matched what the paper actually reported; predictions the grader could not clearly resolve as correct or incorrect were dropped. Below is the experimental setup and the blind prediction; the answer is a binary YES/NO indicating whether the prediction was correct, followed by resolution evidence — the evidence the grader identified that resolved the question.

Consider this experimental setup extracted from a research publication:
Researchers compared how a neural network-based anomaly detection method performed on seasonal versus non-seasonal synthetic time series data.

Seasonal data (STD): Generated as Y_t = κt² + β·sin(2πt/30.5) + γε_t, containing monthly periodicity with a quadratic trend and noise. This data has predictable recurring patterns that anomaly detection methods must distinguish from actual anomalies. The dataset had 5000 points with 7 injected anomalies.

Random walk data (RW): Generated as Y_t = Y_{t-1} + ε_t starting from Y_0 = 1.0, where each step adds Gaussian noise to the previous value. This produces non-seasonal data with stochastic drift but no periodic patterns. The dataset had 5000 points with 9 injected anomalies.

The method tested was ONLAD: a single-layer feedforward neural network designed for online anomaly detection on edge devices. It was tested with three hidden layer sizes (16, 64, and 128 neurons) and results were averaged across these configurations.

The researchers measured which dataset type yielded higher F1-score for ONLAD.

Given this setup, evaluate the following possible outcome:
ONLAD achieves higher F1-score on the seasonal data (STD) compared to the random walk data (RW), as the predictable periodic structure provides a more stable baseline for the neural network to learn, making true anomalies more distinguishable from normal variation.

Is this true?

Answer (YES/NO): YES